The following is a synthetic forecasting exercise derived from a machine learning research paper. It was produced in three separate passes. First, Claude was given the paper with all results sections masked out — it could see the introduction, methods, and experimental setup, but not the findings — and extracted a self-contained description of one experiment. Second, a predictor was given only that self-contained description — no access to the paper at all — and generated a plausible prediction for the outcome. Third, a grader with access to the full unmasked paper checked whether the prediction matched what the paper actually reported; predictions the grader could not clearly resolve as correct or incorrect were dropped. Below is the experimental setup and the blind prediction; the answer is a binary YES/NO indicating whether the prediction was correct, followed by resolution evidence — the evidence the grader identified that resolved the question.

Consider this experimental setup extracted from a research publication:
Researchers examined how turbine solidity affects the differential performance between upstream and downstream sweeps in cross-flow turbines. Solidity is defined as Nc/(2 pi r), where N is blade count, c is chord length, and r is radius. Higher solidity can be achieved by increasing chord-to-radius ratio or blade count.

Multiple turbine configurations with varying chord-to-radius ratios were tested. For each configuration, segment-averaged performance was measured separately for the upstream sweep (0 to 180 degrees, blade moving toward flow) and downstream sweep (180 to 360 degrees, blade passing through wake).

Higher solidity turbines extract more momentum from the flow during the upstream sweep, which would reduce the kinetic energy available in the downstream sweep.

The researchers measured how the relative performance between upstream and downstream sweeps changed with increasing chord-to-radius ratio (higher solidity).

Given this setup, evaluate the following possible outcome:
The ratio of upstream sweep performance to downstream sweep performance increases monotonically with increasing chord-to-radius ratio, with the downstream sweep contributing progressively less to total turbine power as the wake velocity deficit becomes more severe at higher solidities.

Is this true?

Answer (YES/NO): YES